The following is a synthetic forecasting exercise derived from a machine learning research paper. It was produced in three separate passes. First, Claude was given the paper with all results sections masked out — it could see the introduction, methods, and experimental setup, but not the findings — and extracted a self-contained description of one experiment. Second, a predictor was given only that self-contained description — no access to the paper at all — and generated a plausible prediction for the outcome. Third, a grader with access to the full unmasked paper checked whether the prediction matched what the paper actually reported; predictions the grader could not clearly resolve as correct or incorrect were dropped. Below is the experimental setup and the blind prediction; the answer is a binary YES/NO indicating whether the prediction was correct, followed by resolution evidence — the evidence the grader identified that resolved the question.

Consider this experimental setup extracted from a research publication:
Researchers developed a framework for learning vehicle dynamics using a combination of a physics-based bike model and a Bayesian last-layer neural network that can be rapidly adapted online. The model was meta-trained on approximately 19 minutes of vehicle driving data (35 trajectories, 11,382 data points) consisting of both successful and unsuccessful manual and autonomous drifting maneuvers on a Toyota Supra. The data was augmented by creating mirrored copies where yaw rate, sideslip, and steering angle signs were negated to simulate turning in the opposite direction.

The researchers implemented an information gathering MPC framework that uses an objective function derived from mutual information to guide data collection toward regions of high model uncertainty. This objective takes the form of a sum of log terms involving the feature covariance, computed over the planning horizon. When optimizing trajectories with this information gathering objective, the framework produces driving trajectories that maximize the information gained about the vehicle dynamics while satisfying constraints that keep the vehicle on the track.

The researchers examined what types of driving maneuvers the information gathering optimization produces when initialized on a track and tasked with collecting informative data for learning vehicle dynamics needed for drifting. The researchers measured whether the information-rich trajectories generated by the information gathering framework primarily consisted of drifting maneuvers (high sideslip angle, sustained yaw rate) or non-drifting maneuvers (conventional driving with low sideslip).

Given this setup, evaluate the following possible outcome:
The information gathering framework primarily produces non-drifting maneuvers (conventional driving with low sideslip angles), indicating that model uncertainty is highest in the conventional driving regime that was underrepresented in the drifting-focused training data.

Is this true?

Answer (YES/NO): NO